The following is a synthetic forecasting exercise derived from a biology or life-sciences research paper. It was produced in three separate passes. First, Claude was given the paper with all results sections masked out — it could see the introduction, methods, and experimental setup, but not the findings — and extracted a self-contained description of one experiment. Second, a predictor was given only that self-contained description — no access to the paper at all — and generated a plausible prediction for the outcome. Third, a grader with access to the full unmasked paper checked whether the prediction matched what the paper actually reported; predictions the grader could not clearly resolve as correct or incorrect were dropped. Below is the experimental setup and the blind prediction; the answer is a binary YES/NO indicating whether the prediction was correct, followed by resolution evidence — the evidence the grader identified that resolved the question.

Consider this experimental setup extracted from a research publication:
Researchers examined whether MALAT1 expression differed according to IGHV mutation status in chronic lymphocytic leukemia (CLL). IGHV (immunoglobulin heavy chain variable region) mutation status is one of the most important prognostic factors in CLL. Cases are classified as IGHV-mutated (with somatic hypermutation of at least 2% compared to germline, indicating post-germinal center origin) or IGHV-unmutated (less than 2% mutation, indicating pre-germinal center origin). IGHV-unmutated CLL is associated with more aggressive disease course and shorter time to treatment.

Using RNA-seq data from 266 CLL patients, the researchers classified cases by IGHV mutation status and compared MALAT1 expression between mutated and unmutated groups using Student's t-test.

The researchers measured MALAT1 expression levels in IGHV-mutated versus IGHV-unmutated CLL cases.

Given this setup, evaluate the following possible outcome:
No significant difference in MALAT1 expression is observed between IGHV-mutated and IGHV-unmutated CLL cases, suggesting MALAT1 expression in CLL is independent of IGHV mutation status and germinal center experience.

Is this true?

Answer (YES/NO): YES